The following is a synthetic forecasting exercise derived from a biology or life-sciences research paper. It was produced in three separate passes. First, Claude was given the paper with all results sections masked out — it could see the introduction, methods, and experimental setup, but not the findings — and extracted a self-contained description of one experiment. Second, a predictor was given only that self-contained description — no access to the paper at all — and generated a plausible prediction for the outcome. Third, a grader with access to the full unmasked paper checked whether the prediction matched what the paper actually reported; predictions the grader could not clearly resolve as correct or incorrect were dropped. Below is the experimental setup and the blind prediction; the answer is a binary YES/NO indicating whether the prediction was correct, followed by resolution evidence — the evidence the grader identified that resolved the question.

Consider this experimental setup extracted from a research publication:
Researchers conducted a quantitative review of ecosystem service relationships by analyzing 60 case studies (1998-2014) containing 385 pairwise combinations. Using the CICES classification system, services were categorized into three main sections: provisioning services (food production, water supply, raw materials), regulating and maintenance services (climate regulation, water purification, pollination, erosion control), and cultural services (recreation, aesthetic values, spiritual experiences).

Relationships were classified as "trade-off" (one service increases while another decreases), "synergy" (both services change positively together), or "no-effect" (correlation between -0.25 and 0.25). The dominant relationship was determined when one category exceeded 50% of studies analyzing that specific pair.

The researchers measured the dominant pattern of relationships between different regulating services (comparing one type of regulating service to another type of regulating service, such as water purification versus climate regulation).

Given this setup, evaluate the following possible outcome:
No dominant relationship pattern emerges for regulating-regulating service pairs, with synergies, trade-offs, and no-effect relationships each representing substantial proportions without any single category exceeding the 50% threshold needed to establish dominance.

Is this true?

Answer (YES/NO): NO